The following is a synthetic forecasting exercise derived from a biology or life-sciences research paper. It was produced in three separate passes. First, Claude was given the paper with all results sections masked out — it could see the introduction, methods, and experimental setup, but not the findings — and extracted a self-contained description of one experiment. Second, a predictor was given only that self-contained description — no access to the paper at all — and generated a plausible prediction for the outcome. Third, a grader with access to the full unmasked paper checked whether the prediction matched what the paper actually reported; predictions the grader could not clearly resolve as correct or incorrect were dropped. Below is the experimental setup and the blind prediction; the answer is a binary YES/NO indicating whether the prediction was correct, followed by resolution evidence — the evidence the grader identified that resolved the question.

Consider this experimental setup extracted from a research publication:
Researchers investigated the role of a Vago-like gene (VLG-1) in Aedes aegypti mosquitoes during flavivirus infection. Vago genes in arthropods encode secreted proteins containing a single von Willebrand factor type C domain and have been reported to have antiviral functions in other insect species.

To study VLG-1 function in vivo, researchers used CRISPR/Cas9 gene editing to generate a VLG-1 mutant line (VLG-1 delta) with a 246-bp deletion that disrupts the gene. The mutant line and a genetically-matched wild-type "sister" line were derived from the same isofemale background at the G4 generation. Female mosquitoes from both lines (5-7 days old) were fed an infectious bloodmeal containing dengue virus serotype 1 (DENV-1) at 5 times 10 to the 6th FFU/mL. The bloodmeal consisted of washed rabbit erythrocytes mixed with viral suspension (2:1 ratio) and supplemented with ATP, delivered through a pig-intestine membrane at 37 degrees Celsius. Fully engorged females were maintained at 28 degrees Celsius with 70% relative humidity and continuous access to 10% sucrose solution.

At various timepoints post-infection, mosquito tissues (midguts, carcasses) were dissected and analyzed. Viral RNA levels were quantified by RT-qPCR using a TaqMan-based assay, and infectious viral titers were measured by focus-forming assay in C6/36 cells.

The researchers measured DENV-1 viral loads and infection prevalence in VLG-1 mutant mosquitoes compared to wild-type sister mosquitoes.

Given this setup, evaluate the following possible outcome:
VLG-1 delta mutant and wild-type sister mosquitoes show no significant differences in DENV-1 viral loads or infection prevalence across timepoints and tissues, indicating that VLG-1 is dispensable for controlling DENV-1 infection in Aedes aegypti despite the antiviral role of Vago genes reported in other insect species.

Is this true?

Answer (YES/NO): NO